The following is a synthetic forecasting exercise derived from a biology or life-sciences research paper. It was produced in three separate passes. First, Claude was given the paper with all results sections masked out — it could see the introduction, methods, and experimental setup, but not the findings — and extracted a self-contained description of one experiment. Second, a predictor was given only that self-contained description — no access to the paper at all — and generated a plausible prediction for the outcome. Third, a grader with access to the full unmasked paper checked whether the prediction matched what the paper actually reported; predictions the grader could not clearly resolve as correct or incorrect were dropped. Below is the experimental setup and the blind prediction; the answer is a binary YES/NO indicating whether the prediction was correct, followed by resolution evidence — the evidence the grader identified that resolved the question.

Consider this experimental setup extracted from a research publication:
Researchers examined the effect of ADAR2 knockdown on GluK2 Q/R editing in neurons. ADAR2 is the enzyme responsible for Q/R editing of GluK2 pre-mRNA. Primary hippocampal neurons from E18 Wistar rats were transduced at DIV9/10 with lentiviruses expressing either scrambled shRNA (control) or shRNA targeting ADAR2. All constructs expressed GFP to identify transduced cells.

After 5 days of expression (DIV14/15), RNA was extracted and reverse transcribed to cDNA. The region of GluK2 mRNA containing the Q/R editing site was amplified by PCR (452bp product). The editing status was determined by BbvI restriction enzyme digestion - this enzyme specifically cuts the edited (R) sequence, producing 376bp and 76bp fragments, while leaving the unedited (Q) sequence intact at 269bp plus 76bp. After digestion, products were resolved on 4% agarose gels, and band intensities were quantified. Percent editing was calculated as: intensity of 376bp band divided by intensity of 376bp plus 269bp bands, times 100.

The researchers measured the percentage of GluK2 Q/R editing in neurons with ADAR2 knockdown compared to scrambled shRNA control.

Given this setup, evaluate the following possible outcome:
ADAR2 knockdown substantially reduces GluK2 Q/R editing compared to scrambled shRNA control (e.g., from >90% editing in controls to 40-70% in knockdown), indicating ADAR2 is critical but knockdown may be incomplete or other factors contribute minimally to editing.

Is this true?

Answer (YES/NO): NO